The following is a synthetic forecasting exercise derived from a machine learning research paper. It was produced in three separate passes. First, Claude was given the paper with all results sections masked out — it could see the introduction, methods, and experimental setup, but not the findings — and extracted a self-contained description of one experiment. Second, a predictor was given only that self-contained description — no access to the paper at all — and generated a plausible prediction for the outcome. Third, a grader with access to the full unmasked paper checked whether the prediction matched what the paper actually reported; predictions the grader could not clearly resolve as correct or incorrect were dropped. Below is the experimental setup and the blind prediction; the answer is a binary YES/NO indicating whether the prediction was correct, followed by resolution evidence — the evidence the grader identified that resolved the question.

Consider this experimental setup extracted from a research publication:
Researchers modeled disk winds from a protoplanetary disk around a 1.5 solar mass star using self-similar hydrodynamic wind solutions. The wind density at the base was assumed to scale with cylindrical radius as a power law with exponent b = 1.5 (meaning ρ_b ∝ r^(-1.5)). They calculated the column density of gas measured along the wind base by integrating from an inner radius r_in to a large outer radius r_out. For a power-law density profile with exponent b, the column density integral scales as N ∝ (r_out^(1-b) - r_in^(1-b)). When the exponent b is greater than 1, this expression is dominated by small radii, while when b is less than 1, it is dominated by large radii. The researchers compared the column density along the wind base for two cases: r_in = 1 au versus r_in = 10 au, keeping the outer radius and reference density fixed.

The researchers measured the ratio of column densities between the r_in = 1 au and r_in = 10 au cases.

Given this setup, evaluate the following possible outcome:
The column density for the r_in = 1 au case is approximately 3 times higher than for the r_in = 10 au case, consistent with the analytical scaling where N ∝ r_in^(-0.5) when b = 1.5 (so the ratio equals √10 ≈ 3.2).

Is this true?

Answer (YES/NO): YES